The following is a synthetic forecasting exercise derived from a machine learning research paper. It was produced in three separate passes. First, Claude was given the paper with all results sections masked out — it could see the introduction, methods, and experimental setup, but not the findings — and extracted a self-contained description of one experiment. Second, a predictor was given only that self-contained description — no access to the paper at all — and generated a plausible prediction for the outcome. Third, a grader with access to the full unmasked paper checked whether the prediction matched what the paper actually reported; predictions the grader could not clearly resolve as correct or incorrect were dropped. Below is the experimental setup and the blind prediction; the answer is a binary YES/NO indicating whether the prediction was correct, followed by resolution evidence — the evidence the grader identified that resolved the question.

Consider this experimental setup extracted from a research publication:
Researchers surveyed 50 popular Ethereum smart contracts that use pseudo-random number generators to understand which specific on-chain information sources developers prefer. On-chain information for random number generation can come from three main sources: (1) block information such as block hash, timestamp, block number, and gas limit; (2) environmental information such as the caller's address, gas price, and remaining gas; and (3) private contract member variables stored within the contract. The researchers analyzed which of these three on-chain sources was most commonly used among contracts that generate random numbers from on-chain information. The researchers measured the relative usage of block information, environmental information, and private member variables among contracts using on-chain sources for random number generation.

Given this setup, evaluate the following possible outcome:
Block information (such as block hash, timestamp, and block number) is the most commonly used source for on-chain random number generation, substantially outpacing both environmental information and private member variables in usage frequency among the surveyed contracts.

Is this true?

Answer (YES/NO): YES